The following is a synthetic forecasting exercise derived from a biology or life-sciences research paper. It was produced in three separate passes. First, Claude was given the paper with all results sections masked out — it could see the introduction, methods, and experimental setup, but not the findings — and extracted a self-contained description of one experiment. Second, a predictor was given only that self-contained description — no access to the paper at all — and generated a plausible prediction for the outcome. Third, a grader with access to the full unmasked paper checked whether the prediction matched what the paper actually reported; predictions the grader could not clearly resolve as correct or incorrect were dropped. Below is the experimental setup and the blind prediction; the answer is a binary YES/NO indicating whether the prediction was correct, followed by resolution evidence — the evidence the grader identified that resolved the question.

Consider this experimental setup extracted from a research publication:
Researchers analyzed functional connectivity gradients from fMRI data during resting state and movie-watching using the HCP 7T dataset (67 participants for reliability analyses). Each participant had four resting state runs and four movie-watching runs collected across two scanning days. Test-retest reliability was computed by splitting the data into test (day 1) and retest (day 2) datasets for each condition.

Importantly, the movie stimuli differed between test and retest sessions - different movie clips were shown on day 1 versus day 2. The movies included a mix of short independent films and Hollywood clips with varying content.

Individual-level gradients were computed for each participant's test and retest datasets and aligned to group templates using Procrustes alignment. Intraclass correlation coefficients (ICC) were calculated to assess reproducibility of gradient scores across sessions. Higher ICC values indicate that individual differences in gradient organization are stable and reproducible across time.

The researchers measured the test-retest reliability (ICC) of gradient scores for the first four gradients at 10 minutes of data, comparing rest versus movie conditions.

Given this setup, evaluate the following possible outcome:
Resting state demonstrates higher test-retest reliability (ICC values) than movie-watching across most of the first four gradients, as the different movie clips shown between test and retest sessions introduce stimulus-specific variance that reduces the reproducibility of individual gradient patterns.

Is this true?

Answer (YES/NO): NO